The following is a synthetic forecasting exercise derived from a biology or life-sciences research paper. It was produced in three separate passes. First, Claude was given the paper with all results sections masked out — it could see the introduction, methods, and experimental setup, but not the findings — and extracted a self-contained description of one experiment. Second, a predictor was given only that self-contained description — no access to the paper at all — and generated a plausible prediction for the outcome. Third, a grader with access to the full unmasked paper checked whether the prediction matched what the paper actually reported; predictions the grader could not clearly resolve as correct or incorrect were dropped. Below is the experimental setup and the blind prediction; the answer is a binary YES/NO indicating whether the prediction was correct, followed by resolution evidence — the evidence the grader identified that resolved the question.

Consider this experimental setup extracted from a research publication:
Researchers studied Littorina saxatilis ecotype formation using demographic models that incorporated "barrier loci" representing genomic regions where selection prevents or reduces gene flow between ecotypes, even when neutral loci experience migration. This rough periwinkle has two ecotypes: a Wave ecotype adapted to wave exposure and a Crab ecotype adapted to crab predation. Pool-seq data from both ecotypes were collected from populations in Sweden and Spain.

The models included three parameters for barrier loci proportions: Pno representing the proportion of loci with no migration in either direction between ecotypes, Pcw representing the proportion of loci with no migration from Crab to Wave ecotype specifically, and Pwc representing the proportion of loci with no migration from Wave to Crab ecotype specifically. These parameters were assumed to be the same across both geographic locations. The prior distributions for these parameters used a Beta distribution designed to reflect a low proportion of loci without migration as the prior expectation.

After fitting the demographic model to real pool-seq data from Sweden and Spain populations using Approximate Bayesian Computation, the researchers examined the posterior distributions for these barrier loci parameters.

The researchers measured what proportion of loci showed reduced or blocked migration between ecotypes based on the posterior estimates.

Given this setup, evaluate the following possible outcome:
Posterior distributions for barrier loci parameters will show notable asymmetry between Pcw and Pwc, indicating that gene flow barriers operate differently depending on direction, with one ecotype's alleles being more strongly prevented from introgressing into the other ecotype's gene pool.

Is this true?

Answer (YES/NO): NO